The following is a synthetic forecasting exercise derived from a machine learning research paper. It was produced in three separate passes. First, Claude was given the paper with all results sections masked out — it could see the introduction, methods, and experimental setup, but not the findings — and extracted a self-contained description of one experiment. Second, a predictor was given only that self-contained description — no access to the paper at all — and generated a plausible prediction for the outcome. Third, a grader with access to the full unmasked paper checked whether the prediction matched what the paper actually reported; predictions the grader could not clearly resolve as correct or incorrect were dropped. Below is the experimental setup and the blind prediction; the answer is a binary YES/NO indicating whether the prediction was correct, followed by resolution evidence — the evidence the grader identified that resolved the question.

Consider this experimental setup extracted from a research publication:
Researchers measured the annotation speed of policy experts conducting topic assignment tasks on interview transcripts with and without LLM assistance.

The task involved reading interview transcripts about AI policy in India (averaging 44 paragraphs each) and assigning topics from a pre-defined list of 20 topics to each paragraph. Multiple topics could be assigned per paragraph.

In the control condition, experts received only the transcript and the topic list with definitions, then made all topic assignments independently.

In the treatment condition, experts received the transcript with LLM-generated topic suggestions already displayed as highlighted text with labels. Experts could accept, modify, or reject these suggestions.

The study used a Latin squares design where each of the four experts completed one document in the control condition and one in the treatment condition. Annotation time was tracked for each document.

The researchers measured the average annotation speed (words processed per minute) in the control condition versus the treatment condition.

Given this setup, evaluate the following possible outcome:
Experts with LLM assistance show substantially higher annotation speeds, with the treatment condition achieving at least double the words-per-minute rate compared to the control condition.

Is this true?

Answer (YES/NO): YES